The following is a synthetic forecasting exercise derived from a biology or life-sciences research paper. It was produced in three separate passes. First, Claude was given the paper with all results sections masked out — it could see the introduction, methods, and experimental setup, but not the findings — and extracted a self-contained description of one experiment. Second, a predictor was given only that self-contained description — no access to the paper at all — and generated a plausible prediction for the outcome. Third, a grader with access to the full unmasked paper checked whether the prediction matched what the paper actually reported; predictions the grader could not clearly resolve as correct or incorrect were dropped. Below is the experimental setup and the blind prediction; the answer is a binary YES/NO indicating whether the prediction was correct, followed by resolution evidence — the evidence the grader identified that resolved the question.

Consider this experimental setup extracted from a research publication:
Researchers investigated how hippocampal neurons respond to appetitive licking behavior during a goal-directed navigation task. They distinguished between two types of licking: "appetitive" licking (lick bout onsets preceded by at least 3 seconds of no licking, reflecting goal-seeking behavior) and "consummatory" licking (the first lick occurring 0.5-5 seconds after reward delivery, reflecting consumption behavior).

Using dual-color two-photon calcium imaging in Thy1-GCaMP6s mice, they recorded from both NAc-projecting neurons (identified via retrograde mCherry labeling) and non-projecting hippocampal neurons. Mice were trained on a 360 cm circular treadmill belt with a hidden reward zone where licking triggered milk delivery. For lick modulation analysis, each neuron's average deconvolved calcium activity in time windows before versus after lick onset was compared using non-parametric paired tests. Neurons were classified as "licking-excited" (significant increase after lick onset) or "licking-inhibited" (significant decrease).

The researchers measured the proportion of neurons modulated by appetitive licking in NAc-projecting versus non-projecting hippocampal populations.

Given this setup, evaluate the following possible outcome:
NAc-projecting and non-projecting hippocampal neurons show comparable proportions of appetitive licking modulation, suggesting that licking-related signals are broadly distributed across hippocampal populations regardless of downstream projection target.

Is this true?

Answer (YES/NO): NO